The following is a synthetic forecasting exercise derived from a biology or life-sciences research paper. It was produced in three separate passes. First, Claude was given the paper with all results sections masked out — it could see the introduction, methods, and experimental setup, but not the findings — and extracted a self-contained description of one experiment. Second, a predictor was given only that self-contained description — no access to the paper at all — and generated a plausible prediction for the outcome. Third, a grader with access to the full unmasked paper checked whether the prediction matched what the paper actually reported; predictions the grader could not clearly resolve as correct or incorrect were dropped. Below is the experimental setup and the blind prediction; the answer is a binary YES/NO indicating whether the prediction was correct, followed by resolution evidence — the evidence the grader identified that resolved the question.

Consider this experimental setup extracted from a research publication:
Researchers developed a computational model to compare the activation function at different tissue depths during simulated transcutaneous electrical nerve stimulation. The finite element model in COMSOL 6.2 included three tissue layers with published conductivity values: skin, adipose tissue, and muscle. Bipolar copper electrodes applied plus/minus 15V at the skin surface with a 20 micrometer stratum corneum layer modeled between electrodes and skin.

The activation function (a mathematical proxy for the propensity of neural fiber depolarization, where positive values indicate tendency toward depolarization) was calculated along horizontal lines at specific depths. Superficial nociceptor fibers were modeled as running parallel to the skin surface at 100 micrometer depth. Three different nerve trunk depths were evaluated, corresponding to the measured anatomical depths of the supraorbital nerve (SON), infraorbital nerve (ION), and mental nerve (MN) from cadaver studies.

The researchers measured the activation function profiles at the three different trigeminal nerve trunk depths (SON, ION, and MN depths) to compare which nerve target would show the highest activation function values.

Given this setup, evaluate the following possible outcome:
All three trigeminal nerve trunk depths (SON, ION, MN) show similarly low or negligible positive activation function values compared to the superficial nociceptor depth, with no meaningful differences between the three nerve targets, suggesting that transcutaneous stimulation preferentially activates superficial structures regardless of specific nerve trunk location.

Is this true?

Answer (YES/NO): NO